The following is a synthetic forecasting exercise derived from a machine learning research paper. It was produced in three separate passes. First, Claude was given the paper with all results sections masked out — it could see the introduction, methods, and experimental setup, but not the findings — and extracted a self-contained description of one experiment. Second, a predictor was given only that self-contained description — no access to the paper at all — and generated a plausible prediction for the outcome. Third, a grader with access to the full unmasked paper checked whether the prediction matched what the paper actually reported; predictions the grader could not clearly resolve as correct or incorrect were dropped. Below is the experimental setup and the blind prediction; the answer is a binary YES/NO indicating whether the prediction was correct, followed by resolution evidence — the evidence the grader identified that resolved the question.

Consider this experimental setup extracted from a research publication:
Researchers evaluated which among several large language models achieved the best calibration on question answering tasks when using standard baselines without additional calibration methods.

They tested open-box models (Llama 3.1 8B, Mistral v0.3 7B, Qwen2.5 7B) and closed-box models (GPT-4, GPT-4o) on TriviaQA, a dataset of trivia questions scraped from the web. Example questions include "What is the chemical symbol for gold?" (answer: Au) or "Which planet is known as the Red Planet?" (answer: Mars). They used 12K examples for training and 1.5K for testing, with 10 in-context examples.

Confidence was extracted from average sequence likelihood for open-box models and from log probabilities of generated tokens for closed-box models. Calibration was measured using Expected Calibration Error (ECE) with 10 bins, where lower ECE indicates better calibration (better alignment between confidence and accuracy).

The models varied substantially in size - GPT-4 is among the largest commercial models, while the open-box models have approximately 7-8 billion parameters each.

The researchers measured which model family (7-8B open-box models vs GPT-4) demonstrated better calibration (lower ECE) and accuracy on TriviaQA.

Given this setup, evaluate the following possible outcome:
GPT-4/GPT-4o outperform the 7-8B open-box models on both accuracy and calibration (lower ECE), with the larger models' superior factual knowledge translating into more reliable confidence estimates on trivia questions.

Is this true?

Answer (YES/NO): YES